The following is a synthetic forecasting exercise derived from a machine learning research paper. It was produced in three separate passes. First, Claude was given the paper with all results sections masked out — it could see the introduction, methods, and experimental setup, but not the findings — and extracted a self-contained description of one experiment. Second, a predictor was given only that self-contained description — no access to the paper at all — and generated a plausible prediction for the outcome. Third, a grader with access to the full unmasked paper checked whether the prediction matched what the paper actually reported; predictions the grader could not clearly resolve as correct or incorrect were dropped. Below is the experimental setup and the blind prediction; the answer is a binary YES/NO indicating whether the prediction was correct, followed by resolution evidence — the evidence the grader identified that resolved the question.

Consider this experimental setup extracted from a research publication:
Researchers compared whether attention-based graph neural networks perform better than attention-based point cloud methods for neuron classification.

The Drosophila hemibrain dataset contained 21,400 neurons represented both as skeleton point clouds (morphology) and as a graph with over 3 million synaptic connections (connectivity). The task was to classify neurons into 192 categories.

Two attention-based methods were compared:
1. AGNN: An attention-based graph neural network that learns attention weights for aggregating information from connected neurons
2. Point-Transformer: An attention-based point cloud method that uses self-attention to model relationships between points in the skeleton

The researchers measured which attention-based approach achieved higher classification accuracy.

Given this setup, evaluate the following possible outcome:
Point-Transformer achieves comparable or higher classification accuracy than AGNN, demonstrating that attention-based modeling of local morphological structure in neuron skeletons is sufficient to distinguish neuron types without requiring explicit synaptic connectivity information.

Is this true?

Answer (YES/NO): NO